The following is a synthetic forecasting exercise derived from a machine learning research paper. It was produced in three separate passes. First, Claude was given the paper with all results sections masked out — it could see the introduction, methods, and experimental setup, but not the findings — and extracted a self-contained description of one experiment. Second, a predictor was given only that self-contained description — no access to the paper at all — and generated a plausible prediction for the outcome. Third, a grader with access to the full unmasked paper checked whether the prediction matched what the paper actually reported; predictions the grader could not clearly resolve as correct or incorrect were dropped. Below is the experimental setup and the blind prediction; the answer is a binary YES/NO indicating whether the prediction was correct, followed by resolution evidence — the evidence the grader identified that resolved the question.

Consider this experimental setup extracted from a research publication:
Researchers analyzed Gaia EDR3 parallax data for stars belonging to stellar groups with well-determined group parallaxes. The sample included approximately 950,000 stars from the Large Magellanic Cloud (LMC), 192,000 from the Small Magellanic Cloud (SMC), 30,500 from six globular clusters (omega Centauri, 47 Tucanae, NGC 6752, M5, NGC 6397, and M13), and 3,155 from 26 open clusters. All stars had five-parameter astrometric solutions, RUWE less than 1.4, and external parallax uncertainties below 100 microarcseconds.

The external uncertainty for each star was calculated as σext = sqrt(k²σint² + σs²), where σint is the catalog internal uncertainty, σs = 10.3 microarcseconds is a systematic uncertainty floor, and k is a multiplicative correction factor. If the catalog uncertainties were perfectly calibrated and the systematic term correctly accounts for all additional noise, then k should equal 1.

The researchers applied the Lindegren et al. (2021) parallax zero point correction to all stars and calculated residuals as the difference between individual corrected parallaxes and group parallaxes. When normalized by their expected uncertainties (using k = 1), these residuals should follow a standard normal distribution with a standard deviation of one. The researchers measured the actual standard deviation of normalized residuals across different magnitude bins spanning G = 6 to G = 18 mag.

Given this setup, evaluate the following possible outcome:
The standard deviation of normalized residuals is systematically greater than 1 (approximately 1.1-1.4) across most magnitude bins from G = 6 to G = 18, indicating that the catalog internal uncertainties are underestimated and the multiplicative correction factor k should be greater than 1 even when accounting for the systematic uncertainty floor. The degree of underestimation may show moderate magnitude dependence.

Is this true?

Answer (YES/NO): NO